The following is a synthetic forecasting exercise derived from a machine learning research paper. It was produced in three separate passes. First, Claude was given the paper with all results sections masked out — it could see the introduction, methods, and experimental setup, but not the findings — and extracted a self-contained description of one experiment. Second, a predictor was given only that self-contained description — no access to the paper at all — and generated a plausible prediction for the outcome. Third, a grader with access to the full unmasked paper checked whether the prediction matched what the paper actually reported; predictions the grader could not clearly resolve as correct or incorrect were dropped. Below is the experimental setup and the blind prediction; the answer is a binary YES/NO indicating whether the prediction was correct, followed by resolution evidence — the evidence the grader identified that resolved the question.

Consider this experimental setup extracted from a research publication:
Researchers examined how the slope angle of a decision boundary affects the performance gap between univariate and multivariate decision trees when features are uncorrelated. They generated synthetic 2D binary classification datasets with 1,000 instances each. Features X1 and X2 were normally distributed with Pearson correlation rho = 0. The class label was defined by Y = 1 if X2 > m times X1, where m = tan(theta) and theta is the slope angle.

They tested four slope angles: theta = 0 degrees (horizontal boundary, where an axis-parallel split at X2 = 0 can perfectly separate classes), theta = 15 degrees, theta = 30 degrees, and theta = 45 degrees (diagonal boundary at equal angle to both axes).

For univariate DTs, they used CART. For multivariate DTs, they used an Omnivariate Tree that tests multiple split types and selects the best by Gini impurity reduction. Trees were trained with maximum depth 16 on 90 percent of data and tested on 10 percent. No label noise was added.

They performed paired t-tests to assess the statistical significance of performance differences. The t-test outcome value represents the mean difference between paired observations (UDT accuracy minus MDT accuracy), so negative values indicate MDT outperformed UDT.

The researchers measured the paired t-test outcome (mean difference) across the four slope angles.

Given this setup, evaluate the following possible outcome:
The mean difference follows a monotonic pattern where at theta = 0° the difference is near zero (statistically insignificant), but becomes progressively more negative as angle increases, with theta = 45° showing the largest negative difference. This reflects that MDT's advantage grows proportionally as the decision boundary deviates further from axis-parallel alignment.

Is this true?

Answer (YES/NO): YES